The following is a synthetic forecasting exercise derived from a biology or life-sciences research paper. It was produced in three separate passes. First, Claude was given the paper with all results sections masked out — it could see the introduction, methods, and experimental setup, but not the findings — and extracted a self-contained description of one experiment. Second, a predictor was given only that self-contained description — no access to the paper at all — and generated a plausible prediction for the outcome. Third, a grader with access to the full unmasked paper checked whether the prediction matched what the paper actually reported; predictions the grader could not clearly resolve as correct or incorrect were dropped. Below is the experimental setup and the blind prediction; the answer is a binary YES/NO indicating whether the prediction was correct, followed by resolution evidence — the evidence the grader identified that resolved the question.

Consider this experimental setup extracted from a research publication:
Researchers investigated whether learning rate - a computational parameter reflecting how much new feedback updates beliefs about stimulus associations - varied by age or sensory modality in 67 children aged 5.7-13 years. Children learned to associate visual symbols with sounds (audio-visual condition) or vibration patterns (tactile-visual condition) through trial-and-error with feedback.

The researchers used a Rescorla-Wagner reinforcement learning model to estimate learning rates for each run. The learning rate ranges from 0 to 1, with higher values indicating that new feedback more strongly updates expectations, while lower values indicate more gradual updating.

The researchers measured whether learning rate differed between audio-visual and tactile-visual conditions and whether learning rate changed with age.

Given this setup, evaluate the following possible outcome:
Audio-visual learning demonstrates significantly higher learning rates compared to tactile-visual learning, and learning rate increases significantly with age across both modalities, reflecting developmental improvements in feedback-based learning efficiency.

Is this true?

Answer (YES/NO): NO